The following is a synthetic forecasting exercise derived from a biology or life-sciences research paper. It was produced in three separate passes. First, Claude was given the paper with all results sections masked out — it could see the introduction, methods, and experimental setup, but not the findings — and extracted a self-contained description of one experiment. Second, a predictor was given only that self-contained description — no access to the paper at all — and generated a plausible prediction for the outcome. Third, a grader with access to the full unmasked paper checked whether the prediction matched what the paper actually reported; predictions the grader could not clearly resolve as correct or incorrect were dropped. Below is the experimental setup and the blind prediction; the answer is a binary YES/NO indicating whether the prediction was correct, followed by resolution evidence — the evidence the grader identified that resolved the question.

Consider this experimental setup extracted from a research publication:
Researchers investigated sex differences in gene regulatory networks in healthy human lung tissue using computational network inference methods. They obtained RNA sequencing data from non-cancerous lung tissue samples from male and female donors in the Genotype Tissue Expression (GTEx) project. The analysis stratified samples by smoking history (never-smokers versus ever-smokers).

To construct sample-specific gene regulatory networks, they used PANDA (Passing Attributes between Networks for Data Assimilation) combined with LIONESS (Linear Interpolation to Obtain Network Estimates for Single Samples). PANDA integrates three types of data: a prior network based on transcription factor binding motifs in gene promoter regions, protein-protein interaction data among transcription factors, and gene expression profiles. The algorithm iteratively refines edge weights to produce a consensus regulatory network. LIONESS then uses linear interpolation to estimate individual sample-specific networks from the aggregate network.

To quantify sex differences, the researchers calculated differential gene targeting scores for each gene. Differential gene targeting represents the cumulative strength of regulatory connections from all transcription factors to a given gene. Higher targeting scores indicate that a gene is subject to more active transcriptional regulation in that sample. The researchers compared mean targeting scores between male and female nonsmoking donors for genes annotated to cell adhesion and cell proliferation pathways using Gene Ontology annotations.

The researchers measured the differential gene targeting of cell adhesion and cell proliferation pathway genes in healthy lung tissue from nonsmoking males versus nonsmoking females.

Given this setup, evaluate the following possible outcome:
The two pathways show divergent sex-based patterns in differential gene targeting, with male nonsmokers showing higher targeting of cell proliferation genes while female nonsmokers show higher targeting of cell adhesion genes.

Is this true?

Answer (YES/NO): NO